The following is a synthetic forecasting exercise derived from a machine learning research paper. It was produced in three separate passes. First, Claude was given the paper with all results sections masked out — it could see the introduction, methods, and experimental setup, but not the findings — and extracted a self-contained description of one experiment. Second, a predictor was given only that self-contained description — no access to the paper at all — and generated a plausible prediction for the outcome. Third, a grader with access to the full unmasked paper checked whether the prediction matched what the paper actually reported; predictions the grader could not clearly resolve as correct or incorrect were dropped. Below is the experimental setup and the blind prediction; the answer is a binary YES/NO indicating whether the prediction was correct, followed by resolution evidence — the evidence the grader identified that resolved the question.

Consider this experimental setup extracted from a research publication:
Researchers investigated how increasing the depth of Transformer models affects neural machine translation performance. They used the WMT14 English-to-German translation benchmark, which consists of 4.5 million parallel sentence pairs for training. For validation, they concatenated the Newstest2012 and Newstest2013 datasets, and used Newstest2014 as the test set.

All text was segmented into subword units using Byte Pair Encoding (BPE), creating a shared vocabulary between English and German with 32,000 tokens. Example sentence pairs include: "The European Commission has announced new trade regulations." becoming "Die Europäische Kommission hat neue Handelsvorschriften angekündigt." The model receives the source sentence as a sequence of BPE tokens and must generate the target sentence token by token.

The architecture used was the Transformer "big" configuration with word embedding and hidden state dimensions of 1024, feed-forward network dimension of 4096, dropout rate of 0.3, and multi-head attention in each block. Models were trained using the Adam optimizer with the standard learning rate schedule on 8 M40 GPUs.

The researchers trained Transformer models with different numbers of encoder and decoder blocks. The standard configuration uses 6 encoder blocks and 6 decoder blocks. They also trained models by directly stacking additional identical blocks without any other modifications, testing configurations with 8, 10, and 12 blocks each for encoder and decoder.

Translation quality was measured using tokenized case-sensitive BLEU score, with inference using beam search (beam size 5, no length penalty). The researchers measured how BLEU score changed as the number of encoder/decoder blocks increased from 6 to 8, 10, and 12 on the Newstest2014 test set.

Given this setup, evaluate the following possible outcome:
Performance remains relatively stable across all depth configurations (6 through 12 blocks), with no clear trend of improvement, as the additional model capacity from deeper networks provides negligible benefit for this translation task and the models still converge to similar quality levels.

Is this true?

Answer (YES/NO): NO